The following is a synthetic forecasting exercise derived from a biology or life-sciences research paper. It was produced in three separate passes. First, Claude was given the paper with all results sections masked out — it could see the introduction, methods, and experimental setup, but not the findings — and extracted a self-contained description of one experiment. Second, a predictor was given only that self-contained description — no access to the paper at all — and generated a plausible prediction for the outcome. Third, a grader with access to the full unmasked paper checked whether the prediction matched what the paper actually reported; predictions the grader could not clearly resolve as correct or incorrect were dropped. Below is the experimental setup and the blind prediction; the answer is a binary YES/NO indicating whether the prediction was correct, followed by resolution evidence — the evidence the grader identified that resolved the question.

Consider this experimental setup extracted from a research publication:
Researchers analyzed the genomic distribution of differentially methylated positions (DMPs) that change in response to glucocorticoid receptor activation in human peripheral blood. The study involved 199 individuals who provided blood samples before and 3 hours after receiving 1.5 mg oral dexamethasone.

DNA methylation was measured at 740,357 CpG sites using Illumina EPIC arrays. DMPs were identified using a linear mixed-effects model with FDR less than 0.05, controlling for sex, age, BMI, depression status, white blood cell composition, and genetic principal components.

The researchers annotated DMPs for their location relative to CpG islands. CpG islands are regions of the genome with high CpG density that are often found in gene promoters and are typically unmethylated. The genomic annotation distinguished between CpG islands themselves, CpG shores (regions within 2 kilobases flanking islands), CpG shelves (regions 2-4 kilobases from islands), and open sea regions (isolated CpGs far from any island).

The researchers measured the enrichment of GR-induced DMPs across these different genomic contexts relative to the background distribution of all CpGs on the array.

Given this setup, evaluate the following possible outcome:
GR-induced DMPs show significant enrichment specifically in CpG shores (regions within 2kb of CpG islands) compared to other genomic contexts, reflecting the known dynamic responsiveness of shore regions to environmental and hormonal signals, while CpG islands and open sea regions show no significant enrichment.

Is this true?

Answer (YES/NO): NO